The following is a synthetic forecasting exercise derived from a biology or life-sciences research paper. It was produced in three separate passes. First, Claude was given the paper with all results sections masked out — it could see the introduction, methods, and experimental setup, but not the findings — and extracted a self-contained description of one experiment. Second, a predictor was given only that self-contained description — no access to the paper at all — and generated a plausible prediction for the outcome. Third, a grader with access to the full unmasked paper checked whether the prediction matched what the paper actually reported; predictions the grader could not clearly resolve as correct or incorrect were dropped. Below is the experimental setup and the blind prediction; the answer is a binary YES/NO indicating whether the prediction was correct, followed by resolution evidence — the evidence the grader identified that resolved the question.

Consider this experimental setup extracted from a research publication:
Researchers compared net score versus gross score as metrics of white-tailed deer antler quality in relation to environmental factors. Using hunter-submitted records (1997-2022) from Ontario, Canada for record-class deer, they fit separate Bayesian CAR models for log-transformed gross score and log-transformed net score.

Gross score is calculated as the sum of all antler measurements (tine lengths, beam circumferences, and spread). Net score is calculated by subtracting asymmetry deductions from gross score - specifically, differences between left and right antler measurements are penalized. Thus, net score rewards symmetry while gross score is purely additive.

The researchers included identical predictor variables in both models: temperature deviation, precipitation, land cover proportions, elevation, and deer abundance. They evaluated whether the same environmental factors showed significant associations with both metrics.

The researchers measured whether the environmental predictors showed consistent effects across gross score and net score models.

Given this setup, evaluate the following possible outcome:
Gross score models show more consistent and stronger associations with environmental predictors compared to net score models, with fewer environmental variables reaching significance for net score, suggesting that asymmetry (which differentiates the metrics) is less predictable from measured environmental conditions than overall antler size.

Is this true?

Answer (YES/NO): NO